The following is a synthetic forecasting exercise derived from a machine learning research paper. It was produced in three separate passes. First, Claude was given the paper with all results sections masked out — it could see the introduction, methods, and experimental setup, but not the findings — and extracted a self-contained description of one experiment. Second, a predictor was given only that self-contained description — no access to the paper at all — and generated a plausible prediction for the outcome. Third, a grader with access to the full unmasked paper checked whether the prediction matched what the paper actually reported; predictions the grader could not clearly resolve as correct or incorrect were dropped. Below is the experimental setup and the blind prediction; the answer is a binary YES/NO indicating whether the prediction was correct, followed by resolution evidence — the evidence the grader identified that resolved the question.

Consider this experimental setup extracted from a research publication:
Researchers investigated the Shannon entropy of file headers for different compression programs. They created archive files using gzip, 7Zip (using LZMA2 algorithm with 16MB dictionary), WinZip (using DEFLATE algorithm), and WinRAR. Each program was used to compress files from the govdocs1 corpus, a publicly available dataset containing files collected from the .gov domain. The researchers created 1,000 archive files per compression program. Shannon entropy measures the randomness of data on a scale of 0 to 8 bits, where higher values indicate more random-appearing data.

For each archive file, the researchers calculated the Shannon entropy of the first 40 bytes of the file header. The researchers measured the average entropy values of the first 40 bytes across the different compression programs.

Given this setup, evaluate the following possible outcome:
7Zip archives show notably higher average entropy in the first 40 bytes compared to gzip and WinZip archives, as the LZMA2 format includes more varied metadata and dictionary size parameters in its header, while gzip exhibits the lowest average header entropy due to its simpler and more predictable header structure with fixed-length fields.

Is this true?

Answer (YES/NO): NO